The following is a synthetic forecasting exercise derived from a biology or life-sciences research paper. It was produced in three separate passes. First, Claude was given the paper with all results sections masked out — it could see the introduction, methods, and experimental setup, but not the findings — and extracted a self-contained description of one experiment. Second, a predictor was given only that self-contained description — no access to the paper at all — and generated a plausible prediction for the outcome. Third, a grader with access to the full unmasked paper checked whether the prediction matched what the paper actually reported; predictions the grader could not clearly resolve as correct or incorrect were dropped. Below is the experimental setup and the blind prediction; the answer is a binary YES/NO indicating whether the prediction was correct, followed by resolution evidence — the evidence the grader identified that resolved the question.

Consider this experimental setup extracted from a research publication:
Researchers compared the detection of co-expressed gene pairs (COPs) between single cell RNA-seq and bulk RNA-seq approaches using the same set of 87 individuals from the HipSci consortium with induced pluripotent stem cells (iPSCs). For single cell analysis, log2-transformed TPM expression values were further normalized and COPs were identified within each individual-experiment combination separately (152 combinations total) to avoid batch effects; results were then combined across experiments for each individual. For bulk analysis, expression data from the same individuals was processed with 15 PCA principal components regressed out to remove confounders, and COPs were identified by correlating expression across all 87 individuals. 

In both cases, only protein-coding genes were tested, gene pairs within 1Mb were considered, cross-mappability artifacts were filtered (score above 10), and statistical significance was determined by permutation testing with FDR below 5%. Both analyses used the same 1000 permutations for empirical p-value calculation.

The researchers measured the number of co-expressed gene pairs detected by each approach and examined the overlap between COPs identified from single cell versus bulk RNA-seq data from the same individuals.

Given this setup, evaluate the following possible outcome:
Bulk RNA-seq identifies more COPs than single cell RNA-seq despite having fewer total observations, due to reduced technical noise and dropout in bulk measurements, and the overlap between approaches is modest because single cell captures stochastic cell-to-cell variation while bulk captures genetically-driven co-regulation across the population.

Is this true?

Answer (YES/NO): NO